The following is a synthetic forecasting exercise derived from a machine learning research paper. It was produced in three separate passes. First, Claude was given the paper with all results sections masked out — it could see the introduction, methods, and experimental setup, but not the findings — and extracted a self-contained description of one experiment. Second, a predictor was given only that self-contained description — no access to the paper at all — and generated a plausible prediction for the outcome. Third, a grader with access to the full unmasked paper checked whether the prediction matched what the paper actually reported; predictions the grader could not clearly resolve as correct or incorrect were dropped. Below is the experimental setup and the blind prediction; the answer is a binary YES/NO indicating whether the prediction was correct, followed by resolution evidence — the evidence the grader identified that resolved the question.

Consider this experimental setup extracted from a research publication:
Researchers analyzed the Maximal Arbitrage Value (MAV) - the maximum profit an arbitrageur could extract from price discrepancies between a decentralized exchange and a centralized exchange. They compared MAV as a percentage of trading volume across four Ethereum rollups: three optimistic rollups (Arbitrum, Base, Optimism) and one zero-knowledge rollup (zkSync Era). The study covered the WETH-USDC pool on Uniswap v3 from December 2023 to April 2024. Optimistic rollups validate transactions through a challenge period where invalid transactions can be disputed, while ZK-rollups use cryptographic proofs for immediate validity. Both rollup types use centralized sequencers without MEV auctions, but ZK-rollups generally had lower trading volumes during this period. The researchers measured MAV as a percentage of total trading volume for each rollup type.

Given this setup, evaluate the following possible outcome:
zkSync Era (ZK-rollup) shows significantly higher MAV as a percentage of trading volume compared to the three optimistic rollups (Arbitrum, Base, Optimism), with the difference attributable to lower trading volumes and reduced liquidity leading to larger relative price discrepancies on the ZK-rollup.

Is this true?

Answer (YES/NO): YES